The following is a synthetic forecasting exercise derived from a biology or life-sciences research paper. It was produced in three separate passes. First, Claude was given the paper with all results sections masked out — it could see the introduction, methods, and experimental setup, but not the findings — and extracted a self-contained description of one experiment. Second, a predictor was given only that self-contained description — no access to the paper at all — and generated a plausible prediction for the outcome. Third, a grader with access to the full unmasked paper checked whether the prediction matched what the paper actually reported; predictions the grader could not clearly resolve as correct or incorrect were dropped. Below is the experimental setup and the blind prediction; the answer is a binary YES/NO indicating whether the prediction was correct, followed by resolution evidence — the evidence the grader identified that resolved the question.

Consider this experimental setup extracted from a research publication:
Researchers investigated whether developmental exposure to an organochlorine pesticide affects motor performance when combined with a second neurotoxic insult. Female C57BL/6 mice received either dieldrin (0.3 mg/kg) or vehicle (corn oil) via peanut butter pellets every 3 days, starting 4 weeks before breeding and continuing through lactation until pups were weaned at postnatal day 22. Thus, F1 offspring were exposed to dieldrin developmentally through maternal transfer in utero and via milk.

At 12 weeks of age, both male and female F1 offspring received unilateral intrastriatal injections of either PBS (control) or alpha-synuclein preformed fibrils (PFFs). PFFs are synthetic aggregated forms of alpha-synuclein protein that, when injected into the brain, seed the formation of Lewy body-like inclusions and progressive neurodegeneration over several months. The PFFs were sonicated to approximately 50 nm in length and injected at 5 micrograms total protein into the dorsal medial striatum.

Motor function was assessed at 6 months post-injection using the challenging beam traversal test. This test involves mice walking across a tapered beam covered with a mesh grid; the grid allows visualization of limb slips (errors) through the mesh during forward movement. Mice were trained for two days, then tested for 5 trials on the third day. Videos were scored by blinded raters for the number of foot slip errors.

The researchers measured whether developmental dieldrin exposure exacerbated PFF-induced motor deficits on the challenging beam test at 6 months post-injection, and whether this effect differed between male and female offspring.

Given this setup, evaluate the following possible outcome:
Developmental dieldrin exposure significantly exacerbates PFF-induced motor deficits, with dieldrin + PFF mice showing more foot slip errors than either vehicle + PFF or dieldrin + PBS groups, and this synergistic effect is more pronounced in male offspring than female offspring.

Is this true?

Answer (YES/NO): NO